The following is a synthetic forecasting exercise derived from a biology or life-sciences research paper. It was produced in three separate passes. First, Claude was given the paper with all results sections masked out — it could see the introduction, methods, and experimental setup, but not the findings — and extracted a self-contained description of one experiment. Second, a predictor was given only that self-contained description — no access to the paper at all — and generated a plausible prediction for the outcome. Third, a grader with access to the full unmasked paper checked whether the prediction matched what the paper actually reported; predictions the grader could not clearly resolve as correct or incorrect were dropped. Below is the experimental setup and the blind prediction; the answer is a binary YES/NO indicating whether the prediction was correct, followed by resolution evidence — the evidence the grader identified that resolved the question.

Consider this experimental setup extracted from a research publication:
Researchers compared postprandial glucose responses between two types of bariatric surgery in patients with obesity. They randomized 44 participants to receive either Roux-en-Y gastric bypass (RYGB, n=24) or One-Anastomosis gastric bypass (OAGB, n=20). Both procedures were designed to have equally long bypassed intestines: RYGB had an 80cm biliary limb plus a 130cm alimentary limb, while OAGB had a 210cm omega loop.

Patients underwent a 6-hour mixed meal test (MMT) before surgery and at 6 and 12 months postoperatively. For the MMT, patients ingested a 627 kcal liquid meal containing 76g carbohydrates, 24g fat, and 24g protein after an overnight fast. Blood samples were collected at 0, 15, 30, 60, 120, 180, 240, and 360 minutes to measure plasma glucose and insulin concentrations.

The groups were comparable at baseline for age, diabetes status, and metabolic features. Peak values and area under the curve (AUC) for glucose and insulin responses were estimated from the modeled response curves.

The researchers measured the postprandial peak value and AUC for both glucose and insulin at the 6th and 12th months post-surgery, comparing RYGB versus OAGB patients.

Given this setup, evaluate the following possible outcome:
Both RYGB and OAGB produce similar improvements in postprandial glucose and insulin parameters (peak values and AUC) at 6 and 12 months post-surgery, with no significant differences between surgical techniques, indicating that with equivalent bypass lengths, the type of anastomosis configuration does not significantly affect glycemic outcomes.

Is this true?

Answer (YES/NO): NO